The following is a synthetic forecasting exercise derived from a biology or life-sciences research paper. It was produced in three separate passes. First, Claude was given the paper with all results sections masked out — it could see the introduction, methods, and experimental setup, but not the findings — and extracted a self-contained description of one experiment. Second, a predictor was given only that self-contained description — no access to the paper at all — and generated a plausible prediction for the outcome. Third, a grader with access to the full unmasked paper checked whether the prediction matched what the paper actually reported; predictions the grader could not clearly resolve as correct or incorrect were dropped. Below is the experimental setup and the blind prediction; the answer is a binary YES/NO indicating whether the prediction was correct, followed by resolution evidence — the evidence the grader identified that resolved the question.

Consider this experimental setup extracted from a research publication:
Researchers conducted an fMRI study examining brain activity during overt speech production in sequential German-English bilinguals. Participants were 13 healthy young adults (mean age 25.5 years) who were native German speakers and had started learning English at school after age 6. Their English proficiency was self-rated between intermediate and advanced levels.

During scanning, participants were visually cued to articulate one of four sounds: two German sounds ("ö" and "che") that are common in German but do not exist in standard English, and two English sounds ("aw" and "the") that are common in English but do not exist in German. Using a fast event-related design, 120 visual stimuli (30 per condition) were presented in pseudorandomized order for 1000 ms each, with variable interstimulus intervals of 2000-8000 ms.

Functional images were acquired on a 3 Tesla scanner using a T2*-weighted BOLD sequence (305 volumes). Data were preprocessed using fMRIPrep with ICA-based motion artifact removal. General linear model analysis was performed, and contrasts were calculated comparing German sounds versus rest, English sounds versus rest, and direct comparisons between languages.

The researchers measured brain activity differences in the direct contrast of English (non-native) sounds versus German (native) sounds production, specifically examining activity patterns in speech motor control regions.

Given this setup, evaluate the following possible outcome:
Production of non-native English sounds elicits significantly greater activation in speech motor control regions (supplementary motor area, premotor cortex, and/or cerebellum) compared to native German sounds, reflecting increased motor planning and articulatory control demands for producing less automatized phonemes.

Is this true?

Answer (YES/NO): YES